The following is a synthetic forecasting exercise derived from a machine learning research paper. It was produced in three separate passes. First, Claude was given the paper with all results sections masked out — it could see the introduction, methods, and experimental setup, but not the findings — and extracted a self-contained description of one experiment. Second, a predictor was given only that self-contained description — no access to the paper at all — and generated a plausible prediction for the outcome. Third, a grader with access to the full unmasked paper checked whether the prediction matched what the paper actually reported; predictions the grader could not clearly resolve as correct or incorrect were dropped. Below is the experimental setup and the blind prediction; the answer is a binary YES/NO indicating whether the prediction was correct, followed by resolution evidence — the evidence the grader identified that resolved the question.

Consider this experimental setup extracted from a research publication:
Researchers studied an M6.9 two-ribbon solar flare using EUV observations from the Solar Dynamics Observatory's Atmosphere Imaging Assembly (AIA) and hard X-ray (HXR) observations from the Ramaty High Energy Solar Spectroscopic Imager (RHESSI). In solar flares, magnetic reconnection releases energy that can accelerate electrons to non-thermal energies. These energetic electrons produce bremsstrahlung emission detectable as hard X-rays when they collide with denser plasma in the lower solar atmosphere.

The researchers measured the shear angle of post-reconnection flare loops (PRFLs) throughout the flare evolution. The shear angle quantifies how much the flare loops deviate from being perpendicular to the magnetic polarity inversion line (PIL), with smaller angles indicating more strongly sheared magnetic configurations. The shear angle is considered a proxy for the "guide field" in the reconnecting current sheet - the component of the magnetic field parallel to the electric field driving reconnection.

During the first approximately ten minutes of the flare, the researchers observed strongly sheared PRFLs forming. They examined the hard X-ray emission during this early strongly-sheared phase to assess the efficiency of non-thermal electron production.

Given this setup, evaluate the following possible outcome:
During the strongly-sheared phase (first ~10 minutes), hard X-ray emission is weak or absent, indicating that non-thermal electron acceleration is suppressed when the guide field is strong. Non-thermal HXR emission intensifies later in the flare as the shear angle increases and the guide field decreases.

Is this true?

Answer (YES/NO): NO